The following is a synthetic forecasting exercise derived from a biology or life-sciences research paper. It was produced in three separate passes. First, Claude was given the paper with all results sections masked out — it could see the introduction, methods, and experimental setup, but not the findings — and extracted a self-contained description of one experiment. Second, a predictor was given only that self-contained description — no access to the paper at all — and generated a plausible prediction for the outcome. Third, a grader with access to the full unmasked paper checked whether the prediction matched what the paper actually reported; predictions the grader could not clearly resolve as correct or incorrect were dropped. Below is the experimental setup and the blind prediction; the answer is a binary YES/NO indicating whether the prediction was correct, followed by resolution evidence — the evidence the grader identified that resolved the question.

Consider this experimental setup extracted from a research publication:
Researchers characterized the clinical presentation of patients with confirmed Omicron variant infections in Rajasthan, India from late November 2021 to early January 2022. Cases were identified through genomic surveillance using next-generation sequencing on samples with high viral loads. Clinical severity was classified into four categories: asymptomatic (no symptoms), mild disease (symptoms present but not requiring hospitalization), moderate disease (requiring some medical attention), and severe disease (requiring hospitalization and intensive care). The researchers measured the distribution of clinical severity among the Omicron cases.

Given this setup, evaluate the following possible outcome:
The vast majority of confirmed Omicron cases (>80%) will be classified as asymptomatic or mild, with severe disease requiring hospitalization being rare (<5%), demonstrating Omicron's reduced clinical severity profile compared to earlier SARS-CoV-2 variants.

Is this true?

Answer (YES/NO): YES